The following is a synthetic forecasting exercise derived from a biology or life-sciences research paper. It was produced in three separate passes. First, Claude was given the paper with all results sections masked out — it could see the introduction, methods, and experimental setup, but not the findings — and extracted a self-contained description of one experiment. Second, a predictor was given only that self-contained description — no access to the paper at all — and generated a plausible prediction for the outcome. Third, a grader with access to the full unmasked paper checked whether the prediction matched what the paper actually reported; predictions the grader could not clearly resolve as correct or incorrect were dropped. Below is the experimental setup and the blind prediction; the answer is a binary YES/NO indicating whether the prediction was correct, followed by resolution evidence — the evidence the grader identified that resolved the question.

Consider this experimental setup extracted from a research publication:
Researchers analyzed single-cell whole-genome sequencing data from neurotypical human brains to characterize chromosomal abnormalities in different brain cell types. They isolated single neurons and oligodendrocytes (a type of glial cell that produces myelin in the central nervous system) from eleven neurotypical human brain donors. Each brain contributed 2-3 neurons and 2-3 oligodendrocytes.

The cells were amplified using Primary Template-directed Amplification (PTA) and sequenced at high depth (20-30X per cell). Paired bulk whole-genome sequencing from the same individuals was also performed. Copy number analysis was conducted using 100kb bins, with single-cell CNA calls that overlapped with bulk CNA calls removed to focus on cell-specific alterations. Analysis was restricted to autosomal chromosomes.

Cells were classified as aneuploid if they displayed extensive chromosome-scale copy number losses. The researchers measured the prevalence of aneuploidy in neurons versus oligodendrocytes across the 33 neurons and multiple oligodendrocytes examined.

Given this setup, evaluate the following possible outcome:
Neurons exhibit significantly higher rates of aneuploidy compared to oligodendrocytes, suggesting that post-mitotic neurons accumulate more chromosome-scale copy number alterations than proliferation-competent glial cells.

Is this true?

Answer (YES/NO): YES